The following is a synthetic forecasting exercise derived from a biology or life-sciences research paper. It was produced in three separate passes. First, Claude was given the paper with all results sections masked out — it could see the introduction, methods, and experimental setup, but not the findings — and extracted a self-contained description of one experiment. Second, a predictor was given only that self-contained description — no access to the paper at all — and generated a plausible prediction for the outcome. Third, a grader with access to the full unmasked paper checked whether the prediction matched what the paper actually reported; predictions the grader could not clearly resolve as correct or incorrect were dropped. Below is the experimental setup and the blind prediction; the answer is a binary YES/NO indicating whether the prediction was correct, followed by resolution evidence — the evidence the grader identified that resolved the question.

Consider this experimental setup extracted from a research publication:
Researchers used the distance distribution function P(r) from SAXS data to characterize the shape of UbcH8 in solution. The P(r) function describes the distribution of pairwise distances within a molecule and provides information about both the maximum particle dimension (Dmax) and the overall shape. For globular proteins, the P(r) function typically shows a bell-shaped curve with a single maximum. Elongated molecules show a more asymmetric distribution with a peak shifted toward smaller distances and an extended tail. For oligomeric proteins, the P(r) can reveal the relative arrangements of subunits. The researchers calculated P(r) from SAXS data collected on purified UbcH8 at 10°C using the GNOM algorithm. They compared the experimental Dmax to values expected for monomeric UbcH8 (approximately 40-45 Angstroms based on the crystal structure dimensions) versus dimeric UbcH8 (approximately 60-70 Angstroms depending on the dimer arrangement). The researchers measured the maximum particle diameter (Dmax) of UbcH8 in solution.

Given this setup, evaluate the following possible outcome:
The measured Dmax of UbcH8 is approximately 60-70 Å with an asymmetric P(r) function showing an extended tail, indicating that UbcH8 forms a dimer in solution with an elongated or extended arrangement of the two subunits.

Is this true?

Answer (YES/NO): NO